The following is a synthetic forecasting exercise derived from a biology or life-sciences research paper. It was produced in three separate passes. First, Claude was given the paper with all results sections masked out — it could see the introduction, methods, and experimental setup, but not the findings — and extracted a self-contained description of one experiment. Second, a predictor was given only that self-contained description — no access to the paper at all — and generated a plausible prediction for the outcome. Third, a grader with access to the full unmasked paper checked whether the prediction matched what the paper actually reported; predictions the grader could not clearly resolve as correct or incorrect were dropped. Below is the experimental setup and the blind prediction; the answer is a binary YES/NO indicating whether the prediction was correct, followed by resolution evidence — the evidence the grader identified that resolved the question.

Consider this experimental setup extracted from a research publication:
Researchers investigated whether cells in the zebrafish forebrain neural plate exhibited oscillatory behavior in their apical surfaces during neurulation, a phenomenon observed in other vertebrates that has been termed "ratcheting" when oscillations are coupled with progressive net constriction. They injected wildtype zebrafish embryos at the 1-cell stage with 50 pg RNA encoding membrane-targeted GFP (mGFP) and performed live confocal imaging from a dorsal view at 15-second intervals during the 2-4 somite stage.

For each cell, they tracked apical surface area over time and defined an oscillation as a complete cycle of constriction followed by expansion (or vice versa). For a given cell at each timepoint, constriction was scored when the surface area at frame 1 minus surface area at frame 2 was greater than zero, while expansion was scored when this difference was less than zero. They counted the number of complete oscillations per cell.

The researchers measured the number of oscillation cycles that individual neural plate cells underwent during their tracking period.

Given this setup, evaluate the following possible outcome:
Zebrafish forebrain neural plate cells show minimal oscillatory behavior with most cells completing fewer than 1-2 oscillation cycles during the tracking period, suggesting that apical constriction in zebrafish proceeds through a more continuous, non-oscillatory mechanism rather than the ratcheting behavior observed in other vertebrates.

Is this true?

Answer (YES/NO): NO